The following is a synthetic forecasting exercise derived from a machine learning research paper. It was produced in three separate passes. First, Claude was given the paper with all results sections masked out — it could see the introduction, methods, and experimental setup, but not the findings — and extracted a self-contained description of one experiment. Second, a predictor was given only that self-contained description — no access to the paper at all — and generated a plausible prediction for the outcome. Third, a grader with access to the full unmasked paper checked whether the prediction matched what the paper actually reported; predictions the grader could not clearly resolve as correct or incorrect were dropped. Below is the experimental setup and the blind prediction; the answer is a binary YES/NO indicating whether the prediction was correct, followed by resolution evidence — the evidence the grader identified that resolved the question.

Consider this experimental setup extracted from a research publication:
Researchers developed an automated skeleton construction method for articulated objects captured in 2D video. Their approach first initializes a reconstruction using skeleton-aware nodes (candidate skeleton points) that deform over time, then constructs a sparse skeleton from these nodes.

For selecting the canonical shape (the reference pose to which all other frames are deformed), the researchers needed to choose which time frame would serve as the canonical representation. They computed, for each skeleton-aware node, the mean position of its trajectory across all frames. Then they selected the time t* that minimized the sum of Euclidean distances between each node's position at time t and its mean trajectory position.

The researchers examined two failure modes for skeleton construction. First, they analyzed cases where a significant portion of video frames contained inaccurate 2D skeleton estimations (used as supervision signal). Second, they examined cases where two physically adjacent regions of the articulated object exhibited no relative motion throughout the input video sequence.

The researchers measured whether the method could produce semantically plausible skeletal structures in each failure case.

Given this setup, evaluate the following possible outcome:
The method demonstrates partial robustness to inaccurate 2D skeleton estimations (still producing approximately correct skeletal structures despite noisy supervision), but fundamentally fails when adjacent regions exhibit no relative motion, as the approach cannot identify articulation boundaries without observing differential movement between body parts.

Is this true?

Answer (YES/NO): NO